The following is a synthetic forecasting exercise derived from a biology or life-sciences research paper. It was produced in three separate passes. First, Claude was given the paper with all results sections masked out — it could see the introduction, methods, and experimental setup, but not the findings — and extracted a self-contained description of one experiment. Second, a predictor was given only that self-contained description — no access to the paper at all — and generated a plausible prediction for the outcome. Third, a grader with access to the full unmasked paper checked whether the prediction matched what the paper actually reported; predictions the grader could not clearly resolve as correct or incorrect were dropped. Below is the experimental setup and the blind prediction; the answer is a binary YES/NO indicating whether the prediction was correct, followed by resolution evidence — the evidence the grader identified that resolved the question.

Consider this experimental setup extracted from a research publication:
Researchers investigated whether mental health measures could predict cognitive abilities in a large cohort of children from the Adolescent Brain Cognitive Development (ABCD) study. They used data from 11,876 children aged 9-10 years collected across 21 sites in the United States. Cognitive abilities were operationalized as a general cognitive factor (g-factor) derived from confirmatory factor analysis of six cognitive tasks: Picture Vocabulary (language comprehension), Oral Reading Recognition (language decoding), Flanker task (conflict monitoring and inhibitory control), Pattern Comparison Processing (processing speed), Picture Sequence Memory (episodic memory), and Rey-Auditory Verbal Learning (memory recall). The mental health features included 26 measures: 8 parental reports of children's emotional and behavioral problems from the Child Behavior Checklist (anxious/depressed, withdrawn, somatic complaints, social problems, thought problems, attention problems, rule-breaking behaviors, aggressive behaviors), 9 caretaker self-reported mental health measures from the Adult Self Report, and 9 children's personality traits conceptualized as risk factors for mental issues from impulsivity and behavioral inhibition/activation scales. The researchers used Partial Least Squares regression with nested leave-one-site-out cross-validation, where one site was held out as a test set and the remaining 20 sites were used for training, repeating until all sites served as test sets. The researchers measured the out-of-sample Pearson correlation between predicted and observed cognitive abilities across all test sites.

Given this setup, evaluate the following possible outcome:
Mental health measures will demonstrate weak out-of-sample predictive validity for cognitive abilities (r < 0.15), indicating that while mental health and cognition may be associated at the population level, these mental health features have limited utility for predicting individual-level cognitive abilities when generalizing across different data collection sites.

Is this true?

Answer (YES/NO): NO